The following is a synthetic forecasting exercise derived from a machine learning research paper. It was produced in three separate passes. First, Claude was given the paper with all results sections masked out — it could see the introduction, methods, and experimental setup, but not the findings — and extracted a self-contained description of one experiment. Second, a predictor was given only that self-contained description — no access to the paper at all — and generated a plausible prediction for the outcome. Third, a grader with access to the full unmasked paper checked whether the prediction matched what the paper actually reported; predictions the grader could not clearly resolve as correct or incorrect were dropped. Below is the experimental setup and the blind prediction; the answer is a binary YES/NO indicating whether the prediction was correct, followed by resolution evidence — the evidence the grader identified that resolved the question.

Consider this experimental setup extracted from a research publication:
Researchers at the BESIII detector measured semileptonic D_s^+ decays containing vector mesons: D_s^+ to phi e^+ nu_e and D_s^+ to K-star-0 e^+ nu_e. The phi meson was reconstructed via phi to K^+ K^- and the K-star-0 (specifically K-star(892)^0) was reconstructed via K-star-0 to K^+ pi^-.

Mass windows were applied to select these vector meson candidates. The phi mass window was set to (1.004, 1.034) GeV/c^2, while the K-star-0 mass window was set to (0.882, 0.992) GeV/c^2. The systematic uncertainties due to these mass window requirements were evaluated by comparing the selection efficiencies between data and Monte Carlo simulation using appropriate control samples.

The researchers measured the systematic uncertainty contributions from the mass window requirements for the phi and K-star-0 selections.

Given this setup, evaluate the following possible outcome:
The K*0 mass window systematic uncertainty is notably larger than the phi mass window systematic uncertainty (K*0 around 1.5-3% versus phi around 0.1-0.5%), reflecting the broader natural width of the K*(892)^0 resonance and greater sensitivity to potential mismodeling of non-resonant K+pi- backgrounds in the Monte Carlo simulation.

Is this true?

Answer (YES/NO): NO